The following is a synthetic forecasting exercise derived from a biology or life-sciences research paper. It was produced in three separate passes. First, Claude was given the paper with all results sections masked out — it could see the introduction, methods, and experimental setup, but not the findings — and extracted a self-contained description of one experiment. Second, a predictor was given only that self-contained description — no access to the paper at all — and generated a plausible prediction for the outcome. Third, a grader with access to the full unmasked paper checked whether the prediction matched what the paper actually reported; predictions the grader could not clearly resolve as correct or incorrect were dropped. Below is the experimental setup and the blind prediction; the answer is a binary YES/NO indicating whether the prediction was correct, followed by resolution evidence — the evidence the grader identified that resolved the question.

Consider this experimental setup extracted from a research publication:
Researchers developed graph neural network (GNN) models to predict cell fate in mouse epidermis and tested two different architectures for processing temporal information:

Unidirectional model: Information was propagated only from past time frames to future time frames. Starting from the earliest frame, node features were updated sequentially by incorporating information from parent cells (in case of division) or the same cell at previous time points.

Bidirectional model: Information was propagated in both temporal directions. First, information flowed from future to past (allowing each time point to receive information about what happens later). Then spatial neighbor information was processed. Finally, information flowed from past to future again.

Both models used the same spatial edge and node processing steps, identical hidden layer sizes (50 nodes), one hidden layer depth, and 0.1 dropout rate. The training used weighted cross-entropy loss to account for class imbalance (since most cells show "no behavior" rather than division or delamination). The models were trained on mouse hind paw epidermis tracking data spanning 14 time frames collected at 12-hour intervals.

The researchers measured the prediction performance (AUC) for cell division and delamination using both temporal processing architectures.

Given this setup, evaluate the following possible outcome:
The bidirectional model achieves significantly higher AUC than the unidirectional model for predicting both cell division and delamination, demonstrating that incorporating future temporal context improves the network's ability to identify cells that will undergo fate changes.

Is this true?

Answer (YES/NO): NO